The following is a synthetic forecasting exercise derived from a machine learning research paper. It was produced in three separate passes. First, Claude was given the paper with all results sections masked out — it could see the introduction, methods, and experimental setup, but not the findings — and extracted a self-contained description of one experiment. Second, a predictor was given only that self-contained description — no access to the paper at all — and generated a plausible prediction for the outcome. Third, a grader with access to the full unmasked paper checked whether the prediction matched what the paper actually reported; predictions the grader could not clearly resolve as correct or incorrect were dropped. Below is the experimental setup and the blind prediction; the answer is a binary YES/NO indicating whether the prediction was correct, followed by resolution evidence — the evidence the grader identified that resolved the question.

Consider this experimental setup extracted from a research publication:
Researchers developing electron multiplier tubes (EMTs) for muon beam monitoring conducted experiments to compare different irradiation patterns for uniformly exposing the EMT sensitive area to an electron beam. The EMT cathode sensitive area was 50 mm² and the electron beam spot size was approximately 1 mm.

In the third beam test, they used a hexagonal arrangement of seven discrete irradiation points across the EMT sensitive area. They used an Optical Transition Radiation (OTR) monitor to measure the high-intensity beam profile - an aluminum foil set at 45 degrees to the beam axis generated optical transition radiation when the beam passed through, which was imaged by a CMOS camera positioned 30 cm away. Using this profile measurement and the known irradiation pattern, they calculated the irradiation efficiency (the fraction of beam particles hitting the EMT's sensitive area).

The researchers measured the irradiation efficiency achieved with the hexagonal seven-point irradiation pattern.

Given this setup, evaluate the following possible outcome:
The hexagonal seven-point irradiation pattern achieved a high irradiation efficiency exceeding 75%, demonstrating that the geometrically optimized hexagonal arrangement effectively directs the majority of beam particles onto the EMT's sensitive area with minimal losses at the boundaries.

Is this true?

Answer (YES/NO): NO